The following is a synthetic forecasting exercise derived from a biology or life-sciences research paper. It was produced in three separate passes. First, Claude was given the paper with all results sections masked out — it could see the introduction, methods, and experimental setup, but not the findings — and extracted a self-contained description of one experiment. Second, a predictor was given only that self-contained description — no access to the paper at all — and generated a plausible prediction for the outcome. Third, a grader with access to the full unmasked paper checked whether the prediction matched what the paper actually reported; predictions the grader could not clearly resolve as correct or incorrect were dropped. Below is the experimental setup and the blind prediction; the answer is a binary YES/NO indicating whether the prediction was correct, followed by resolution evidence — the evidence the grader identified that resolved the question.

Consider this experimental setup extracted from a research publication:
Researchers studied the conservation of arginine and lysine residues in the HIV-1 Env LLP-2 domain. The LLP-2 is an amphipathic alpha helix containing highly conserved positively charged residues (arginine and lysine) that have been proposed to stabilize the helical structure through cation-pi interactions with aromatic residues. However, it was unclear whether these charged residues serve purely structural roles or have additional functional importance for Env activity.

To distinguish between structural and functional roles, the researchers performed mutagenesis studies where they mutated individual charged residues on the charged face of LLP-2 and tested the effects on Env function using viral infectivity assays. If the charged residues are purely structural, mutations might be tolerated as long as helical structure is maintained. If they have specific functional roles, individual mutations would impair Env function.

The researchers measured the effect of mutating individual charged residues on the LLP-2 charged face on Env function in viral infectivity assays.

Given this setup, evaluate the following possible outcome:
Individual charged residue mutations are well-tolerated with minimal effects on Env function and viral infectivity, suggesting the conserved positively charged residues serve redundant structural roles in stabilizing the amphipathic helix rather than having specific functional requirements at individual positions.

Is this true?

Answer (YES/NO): NO